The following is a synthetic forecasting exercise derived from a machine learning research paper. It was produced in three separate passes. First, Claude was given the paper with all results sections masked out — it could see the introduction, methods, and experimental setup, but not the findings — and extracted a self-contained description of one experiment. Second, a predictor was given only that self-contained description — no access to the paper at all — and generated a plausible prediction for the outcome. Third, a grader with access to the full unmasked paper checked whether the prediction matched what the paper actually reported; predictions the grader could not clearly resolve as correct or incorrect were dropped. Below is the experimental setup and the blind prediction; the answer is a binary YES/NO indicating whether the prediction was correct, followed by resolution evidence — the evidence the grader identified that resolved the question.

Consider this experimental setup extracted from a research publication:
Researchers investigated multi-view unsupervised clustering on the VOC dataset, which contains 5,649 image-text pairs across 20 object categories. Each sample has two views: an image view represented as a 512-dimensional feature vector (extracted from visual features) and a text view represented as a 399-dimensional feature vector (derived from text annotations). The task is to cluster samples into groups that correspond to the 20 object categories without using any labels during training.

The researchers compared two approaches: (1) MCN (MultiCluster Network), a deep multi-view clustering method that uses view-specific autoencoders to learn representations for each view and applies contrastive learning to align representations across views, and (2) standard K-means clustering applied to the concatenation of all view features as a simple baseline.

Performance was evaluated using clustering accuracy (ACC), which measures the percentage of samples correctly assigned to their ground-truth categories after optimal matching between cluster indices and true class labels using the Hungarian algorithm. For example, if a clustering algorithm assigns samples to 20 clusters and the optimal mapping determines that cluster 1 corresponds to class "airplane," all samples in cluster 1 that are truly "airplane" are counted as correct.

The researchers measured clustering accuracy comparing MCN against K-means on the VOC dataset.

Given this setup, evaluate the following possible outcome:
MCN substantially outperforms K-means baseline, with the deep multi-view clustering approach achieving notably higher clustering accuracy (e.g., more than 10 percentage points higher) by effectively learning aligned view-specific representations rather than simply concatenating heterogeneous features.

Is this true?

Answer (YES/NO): NO